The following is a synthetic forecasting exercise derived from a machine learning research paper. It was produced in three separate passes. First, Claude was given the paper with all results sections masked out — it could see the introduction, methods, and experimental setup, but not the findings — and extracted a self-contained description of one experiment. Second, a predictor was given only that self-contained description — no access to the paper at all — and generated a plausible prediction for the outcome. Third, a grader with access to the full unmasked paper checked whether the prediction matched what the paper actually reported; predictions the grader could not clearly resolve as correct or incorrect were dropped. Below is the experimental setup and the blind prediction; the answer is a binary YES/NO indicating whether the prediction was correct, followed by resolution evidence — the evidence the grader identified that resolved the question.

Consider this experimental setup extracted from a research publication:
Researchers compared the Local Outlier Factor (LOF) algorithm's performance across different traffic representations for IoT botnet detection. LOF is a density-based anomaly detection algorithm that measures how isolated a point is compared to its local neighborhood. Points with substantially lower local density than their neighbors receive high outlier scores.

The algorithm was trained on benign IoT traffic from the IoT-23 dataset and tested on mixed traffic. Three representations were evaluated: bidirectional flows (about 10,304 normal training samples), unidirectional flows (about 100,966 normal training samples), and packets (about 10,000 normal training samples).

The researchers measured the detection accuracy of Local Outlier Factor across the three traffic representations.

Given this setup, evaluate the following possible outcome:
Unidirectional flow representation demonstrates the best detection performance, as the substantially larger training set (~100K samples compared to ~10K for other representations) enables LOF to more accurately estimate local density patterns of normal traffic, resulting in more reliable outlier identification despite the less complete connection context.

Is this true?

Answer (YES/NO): NO